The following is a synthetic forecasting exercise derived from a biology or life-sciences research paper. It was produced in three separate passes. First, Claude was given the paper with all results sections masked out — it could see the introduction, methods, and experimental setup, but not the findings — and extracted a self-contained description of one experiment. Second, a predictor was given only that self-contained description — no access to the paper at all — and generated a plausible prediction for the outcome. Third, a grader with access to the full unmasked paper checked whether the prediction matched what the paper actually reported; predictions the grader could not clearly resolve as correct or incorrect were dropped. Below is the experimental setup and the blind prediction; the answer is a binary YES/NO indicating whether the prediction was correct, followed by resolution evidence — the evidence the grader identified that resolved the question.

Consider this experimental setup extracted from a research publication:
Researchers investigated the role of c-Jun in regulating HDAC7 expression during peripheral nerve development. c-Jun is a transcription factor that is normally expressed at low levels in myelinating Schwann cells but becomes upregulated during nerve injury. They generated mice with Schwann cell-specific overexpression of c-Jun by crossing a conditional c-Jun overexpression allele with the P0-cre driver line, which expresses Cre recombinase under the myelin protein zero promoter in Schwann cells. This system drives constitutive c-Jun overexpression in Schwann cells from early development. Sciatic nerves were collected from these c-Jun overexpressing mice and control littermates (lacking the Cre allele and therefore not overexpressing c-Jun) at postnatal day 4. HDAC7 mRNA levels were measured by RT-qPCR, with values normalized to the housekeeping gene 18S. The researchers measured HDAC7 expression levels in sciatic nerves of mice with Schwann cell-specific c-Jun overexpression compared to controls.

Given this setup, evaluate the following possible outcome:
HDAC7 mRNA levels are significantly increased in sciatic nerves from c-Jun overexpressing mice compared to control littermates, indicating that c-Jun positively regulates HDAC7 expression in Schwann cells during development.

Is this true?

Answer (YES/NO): YES